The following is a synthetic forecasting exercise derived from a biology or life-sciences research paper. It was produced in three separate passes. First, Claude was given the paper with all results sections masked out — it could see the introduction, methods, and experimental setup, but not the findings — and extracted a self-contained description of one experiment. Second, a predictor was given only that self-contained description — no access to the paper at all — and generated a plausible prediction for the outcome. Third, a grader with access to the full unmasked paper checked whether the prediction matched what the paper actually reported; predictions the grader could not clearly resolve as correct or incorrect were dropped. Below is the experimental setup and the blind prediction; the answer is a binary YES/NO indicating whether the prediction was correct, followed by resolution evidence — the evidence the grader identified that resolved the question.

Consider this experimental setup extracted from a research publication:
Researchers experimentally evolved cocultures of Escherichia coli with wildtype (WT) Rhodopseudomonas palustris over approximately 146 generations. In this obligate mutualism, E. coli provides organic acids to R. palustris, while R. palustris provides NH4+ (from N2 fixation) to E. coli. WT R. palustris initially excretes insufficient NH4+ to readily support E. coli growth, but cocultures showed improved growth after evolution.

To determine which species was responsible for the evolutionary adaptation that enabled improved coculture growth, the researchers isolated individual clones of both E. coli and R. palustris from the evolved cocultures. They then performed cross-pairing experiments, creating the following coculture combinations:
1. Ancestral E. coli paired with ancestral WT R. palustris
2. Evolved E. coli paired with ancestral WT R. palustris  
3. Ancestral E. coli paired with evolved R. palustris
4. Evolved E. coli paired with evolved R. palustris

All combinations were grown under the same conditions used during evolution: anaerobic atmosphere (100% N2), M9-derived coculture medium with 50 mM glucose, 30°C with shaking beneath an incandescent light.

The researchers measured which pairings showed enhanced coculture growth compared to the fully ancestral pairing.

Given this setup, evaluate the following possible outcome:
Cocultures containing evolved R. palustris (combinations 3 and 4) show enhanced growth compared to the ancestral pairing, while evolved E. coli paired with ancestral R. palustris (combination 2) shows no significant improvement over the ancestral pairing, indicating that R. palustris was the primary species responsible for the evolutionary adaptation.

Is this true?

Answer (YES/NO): NO